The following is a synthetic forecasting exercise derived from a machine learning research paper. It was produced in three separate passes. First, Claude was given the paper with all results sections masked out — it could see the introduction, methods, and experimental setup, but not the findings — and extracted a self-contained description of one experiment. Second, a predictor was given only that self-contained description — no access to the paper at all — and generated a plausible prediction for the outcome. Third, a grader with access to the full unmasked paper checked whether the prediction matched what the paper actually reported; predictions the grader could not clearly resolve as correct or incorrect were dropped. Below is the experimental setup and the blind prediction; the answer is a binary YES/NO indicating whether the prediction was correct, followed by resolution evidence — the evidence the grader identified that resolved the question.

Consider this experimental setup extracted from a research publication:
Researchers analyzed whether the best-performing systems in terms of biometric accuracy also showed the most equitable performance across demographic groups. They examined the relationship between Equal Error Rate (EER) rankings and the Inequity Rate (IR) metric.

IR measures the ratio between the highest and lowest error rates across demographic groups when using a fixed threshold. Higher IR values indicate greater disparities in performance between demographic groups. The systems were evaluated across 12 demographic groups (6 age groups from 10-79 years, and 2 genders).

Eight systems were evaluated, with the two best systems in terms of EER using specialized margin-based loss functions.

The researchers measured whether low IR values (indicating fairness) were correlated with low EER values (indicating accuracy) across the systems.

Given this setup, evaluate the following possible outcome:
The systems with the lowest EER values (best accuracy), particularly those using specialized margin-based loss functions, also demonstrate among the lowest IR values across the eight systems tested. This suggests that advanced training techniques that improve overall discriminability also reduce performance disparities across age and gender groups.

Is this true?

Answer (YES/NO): NO